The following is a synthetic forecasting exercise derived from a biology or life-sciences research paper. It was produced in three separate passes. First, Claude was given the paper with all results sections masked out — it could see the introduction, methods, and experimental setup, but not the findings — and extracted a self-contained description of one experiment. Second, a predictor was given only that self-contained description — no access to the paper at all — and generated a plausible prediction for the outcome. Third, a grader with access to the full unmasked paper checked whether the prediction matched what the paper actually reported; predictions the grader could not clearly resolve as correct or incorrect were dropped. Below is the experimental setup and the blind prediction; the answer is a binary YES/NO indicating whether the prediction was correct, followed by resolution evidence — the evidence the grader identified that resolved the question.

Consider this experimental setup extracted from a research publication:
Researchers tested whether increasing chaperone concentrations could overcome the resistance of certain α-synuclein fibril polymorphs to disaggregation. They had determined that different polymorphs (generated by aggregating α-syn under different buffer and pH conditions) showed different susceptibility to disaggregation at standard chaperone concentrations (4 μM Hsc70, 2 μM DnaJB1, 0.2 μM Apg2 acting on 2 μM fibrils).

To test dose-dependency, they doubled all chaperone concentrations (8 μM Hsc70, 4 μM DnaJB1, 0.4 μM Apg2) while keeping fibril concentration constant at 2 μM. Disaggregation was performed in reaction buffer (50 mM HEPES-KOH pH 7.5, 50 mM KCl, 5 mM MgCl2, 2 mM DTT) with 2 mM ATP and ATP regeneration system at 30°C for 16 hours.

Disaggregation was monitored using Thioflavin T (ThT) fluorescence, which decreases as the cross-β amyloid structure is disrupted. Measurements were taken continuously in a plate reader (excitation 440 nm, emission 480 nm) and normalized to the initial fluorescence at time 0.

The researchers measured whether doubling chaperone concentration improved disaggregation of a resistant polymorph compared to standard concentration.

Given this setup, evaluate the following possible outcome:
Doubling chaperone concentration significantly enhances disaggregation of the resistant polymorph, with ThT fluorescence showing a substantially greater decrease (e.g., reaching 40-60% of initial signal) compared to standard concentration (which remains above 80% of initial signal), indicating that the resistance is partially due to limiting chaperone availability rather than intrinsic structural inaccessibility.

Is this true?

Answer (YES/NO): NO